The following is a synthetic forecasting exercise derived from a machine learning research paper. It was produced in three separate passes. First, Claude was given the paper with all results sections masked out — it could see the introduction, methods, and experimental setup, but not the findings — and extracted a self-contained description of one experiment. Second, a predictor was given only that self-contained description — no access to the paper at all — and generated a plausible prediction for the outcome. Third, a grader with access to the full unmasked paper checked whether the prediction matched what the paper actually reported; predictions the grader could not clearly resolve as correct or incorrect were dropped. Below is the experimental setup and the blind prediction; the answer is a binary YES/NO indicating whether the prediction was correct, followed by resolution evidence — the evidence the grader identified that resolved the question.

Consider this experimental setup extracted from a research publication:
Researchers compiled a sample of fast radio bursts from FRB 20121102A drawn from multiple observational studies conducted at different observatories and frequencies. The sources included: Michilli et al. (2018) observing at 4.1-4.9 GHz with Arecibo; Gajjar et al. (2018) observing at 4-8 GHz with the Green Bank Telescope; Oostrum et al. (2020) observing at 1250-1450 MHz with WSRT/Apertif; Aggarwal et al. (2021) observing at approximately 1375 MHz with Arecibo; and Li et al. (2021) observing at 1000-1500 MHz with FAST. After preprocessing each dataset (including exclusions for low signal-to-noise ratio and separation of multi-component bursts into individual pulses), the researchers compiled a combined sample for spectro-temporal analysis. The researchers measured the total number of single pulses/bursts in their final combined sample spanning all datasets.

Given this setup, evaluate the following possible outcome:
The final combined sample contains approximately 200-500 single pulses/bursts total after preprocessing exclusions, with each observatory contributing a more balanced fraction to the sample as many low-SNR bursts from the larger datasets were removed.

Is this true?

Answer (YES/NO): NO